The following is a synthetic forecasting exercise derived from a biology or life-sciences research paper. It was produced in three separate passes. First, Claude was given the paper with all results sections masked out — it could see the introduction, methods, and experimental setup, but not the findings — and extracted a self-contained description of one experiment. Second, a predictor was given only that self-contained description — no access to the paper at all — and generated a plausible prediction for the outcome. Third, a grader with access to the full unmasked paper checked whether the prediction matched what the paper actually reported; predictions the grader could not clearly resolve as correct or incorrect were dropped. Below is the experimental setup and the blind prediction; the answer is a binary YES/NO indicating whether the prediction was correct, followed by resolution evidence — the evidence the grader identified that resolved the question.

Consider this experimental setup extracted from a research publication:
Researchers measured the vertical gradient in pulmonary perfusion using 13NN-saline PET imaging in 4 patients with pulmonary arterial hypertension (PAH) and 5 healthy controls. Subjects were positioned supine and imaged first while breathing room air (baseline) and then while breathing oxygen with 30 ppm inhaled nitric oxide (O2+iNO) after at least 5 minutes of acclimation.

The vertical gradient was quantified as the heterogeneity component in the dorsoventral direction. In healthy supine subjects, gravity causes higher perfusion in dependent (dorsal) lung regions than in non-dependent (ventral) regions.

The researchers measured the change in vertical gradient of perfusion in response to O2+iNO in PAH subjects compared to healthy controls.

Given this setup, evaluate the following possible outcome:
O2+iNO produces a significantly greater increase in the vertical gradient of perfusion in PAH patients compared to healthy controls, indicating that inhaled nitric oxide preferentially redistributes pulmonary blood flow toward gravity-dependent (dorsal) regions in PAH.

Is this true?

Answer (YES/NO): NO